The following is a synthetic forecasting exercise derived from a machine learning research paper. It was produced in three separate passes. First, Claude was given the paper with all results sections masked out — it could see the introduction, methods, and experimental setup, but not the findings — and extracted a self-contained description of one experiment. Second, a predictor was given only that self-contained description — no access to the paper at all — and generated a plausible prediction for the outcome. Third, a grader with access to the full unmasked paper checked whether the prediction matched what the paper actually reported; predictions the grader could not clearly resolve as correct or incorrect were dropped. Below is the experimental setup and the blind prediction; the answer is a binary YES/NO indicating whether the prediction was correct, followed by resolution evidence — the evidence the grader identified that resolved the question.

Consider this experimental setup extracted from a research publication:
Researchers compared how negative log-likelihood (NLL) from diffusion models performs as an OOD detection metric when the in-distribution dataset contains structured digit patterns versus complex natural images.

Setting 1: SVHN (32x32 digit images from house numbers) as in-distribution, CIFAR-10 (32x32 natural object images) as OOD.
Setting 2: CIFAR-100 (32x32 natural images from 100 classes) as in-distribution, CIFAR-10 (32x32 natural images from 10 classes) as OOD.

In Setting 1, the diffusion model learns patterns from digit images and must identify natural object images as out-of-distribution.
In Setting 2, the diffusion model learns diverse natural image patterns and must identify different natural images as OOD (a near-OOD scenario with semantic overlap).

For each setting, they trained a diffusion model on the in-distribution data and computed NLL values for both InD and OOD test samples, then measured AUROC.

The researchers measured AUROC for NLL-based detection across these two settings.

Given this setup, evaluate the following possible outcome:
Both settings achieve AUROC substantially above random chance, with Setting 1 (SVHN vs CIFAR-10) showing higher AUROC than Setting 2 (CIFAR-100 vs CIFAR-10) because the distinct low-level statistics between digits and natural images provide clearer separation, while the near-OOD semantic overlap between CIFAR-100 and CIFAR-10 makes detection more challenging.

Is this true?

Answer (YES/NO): NO